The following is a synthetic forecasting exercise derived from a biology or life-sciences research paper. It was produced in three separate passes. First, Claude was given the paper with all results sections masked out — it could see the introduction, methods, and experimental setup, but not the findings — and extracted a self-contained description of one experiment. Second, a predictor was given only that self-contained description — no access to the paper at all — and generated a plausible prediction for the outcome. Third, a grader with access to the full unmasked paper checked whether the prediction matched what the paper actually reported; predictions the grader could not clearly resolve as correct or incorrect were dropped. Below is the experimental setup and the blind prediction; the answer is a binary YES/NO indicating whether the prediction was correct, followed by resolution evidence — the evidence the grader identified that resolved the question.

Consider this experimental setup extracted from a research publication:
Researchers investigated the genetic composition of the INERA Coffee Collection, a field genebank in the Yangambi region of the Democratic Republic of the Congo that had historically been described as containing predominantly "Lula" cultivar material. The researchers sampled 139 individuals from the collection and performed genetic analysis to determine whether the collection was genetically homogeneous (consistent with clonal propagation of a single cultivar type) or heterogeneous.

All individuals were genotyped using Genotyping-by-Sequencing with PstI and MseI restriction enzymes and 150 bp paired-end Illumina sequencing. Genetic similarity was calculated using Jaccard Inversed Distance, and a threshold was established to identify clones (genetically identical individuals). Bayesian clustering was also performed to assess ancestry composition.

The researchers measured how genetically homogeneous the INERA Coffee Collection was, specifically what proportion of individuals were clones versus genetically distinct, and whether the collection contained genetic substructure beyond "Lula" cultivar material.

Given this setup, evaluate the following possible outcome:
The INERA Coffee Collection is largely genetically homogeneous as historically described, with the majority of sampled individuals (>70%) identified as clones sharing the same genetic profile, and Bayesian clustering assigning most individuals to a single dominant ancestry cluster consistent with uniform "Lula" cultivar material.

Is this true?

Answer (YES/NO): NO